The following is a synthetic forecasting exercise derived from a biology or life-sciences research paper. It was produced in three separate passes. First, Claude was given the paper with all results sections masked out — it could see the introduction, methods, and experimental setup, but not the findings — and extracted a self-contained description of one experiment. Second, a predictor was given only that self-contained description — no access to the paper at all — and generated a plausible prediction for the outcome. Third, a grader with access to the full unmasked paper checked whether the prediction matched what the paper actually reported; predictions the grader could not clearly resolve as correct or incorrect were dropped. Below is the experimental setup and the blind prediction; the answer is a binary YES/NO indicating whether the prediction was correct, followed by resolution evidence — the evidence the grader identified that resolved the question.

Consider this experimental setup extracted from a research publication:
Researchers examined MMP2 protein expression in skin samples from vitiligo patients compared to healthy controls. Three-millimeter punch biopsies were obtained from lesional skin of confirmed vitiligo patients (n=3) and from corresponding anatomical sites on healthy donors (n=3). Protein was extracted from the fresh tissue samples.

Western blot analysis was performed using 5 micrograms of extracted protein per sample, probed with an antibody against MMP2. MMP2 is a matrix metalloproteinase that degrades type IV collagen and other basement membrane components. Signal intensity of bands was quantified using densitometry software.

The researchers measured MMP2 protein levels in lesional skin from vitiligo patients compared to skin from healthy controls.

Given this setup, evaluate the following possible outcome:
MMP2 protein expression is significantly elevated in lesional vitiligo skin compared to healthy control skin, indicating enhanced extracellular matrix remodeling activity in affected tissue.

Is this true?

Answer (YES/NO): YES